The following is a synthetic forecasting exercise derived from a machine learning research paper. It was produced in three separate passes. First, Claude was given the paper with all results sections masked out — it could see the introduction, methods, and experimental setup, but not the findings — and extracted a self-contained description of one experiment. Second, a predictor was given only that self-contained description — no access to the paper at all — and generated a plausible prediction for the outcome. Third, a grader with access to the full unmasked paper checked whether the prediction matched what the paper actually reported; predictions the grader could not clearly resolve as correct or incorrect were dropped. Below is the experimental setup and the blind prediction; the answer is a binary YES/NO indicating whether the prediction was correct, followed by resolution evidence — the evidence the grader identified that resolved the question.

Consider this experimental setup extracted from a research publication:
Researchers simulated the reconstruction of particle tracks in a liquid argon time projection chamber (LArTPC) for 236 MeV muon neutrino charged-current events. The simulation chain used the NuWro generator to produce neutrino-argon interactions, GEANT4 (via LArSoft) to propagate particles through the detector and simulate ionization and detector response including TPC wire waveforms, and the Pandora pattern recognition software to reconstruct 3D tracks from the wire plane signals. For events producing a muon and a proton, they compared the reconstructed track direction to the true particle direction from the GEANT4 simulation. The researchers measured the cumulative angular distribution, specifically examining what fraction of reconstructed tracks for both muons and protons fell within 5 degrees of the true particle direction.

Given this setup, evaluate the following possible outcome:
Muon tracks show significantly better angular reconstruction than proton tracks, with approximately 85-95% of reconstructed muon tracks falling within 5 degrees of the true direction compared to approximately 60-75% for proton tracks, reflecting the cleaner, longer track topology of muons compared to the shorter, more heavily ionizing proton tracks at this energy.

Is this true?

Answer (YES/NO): NO